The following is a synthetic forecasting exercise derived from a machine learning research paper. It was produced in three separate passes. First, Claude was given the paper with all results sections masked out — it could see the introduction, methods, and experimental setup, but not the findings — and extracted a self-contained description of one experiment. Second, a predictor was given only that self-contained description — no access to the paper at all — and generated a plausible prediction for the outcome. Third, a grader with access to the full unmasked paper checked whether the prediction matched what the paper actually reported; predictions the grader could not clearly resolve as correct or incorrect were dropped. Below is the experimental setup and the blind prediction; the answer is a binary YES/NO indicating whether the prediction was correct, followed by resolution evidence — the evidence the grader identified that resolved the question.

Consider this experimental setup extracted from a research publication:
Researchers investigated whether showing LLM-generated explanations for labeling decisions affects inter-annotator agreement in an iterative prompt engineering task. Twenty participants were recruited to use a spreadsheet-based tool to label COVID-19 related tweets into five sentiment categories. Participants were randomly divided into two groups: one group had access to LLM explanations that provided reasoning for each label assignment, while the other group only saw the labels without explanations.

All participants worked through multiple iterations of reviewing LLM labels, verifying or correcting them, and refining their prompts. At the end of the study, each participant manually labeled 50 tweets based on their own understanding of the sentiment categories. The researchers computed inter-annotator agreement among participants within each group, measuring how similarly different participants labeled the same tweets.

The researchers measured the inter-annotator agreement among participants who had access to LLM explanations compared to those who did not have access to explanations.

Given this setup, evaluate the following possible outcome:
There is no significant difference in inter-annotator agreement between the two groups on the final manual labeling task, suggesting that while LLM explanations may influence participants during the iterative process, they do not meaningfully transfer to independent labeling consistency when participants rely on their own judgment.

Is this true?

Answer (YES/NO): NO